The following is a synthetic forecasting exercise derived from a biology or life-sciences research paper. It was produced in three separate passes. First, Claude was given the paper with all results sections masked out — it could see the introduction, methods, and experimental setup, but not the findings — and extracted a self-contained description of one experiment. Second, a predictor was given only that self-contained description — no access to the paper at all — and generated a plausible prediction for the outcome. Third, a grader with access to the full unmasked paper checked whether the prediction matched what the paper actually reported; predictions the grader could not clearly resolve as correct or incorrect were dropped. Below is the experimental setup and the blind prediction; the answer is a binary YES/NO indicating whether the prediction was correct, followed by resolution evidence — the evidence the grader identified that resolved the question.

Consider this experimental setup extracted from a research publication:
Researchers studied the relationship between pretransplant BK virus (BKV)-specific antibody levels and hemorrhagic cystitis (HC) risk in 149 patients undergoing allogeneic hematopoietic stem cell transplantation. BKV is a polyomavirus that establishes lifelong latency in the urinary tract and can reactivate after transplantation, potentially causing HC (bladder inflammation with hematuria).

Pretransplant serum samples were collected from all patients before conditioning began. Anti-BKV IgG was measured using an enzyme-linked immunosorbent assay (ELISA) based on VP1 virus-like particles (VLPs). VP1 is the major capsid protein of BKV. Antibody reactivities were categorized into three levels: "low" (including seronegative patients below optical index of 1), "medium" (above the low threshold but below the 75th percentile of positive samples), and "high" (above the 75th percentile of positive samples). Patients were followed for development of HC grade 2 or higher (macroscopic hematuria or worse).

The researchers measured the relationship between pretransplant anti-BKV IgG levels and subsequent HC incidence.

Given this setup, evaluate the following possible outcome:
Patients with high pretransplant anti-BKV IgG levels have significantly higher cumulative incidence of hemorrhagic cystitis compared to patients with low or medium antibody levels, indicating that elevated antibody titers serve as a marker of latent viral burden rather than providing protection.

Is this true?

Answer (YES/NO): NO